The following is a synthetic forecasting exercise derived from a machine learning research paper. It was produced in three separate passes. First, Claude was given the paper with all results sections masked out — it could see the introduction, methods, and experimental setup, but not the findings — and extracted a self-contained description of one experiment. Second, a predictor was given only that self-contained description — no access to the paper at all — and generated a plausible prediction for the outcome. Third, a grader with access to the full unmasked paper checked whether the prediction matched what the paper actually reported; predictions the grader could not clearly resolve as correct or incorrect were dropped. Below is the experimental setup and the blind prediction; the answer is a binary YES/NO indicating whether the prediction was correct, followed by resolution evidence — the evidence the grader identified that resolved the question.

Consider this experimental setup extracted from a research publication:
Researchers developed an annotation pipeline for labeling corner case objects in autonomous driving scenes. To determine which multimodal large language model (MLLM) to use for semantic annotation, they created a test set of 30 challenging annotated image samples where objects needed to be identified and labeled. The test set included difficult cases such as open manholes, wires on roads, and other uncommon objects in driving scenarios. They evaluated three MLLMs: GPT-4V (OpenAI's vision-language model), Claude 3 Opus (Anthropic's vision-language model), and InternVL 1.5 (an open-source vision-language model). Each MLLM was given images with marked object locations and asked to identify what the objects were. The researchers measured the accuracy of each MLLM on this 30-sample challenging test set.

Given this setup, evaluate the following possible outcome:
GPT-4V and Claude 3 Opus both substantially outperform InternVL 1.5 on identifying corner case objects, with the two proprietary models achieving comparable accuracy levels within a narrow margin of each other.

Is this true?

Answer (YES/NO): NO